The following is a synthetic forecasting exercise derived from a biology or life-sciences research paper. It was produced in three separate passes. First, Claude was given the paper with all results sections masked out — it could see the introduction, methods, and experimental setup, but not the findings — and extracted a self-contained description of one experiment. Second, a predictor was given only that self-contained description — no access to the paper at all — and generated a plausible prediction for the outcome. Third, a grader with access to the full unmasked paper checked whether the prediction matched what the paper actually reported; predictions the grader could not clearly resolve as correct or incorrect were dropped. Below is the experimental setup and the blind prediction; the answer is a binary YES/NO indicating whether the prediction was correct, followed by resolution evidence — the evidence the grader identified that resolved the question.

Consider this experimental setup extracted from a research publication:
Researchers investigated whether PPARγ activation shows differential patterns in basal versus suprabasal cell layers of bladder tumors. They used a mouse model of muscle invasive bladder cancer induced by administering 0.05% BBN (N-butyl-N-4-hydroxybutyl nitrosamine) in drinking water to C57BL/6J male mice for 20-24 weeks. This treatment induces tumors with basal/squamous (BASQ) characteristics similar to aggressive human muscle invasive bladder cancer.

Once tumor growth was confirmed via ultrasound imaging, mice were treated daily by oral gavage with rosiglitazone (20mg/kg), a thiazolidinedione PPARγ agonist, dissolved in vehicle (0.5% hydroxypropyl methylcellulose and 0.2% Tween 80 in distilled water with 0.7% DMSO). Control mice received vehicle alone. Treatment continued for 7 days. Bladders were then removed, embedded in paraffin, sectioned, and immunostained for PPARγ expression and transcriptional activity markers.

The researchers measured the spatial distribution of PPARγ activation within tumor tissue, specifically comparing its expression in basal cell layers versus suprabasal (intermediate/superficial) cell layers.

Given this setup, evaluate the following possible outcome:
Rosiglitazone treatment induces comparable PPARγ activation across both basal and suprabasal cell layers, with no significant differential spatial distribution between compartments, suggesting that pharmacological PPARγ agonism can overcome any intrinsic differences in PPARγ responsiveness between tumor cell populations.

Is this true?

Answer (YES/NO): NO